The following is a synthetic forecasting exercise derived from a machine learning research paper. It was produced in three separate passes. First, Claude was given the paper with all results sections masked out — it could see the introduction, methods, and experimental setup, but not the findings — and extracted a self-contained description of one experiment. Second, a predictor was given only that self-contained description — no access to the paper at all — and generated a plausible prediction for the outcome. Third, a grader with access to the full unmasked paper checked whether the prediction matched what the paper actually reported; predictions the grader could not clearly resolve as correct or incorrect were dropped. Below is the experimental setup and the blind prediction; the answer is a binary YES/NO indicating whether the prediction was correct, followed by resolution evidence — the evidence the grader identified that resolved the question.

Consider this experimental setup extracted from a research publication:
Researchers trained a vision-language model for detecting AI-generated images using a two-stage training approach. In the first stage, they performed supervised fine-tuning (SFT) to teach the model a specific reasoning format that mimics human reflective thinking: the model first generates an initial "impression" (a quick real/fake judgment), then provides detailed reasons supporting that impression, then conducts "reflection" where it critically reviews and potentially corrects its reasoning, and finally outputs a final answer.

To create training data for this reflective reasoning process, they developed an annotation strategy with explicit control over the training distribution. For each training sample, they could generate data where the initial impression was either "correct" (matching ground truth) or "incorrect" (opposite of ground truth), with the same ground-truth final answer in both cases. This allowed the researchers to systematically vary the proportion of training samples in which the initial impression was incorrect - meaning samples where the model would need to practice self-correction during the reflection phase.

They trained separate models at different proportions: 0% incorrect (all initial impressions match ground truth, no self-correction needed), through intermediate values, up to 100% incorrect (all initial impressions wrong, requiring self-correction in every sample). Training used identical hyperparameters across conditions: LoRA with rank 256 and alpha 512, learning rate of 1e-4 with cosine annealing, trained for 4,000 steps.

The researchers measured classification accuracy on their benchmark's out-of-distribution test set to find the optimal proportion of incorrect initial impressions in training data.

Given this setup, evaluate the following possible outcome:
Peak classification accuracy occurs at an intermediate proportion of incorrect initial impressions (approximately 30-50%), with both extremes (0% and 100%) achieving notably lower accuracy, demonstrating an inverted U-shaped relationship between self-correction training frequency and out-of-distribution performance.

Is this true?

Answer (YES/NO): NO